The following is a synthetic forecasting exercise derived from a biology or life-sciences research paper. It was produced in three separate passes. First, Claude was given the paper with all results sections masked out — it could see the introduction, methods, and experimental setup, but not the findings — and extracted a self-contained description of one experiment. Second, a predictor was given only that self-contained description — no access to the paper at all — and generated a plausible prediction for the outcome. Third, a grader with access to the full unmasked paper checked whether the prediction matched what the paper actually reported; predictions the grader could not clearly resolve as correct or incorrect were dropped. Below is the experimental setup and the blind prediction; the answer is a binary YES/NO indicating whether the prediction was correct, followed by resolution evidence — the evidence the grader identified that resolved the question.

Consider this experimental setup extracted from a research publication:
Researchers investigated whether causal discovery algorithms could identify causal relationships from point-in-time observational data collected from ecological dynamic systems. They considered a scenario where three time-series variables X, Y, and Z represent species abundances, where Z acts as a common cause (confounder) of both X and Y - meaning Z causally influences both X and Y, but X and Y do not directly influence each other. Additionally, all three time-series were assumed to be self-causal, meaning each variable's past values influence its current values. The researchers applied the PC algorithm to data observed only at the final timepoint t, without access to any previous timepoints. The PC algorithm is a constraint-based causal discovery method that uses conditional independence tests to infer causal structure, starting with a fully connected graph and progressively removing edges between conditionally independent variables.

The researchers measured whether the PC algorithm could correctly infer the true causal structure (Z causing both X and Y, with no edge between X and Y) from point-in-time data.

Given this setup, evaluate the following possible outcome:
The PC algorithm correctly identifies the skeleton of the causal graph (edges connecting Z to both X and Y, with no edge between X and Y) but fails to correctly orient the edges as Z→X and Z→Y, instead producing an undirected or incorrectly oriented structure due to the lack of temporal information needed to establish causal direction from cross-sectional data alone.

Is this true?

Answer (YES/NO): NO